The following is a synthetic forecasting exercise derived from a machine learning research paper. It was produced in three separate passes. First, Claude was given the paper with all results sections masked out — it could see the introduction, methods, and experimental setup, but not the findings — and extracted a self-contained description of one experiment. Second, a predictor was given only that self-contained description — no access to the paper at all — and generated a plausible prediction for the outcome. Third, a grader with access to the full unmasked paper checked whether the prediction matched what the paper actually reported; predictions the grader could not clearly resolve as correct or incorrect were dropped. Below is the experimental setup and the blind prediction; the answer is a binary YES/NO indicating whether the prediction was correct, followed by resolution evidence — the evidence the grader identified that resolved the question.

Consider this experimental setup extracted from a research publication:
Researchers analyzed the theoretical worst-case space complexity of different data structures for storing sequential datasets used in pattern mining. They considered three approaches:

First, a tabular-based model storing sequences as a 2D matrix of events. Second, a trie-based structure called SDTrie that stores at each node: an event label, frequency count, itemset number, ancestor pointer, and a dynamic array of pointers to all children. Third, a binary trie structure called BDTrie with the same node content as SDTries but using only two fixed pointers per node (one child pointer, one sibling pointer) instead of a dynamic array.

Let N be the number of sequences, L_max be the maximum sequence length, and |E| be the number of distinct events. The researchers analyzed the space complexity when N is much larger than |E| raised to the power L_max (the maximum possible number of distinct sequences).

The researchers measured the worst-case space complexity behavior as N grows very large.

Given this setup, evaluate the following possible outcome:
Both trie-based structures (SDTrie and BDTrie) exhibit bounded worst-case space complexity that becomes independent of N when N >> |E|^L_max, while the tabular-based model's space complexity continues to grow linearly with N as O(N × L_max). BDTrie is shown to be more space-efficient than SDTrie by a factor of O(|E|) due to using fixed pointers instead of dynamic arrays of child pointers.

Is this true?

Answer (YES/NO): YES